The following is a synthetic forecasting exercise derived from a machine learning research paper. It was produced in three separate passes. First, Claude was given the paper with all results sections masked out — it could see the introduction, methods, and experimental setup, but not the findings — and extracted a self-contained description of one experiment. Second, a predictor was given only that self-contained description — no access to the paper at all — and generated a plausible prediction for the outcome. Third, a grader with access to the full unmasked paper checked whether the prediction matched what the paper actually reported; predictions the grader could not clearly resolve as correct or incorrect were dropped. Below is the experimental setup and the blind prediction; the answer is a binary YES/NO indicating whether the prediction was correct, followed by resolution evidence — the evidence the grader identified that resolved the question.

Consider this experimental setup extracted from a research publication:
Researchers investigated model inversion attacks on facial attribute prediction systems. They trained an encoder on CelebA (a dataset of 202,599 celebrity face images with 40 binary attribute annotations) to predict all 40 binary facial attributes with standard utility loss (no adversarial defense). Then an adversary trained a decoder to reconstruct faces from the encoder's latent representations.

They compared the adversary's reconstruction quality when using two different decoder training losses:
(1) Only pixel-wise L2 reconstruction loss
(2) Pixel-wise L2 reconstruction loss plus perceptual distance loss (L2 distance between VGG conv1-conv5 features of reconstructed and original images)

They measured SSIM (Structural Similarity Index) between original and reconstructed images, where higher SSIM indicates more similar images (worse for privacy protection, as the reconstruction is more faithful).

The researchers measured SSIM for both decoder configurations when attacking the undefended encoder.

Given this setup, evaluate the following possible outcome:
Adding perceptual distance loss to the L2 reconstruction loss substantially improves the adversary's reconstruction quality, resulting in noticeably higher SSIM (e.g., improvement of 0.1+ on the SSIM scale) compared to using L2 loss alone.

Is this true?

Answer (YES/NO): NO